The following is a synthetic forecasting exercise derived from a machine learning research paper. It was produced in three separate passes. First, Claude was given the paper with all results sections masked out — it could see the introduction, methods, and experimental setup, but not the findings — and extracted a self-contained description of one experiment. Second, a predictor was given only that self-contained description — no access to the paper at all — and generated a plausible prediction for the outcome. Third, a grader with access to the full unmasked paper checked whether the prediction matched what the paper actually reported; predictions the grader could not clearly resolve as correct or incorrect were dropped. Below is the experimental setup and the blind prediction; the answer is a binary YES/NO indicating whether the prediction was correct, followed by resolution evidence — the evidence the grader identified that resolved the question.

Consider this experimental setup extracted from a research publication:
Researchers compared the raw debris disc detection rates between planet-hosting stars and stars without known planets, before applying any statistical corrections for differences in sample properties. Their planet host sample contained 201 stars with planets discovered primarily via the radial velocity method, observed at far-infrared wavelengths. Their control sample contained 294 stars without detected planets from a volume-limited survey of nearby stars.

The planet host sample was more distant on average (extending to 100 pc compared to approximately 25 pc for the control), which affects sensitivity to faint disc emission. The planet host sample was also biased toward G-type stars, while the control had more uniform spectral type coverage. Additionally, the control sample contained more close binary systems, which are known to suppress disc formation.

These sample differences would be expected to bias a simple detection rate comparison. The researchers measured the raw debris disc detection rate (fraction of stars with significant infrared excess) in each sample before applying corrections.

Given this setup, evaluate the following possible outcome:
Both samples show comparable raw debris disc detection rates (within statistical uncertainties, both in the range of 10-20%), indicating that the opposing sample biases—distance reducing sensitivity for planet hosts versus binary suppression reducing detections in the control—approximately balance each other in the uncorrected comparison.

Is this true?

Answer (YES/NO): NO